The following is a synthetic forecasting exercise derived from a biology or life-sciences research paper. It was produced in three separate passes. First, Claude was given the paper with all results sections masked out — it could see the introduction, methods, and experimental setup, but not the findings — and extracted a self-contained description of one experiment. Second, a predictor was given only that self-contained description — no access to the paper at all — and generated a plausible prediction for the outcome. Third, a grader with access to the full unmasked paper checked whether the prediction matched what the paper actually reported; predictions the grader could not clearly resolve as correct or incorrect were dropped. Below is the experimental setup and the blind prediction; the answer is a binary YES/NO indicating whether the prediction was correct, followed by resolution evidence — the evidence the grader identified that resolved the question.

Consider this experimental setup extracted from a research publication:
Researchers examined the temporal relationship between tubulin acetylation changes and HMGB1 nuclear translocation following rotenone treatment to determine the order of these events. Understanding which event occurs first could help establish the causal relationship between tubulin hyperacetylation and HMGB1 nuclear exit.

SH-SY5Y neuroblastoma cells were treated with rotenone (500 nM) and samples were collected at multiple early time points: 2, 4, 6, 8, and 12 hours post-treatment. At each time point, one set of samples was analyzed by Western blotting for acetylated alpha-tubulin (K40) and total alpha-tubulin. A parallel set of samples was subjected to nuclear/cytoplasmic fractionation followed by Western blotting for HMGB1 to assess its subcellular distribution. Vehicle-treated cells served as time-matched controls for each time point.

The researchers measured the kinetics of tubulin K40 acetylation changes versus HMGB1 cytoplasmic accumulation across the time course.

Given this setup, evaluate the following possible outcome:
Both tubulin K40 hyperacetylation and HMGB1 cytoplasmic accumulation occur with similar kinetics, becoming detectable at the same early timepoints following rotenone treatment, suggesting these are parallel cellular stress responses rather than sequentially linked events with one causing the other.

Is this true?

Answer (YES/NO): NO